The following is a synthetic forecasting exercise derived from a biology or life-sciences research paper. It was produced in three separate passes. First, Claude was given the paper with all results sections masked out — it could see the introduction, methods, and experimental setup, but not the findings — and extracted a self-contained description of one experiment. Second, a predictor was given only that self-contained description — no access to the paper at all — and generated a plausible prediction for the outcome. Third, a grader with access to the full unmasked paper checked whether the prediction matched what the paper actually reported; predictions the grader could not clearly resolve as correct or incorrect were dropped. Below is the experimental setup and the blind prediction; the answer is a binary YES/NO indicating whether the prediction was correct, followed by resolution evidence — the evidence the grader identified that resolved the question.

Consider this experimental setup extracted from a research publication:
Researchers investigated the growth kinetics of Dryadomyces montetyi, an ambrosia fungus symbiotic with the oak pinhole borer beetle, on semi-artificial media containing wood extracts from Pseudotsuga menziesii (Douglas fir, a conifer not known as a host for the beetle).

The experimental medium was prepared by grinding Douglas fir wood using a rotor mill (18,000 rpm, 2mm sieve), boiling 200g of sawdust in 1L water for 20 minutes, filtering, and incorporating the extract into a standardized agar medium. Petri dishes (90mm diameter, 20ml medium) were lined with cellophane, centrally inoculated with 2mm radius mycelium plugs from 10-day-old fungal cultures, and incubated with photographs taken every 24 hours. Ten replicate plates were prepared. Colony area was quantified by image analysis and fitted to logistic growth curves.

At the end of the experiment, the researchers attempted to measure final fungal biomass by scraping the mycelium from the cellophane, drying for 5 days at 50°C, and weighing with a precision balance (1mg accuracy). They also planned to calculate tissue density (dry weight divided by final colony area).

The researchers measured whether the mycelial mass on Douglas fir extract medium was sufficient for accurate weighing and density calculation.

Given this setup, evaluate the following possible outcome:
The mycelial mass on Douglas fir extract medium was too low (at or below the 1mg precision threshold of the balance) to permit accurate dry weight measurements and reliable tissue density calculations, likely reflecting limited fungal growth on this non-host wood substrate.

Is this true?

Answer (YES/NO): YES